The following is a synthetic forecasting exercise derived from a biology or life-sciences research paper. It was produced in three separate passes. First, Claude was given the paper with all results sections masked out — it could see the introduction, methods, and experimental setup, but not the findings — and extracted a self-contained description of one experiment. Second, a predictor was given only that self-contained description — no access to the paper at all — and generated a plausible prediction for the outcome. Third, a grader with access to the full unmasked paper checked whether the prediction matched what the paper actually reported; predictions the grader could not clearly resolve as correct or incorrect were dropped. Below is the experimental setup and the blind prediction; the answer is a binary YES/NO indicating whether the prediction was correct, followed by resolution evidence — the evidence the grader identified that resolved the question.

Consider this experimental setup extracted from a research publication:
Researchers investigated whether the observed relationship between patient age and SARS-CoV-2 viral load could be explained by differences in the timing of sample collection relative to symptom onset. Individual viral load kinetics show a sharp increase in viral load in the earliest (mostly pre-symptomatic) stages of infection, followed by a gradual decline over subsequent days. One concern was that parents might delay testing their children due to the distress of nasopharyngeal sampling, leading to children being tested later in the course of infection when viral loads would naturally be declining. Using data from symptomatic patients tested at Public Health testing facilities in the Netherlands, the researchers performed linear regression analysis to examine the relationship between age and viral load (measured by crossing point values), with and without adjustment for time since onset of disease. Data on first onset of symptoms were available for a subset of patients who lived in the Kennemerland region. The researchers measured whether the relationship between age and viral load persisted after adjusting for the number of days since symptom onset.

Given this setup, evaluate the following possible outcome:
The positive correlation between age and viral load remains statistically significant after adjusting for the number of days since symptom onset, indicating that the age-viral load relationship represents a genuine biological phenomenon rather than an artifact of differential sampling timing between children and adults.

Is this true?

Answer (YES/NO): YES